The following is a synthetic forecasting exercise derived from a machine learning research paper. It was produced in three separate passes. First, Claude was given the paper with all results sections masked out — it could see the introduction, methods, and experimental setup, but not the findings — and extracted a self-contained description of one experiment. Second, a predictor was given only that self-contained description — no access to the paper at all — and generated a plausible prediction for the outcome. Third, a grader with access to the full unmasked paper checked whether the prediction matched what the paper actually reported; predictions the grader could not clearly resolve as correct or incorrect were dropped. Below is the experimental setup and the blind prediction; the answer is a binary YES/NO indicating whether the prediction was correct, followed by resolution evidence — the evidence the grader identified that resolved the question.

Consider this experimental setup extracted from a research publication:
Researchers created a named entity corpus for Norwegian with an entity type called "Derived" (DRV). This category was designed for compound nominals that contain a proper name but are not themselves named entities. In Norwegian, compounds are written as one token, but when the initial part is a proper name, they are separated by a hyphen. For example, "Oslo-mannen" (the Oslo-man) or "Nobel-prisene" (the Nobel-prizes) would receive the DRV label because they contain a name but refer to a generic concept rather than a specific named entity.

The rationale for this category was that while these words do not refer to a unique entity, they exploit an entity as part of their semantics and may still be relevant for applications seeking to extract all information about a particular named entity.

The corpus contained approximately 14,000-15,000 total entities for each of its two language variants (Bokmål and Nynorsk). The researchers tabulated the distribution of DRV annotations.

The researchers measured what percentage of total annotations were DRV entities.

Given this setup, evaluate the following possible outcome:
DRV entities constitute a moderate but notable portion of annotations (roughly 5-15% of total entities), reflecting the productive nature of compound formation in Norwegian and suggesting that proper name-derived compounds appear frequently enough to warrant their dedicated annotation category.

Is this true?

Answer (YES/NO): NO